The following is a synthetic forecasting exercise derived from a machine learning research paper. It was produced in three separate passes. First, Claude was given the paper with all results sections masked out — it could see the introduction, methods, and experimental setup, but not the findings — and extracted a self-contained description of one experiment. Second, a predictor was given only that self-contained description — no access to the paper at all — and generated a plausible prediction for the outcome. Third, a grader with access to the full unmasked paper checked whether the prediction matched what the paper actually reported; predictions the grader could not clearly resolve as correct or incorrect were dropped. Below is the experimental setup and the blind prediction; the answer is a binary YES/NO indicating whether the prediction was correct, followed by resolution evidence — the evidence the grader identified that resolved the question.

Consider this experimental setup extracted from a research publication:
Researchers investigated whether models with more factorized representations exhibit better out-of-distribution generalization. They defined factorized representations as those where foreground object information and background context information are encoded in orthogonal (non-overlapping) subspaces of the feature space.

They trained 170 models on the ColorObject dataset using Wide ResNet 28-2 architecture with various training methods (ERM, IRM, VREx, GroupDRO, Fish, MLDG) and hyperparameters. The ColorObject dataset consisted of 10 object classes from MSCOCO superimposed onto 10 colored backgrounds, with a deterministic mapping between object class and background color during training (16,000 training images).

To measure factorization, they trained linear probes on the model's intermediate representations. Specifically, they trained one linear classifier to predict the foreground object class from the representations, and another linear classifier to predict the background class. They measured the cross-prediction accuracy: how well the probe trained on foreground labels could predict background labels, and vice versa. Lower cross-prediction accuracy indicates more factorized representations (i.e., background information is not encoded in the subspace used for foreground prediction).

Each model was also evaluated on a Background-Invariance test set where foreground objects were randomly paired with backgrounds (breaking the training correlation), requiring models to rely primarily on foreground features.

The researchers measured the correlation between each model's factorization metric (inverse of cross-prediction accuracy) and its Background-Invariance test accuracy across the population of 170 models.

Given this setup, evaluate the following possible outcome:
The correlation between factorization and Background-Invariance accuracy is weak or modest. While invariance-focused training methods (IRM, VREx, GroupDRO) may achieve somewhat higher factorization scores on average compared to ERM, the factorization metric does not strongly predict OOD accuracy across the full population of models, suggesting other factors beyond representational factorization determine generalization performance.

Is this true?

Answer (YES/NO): NO